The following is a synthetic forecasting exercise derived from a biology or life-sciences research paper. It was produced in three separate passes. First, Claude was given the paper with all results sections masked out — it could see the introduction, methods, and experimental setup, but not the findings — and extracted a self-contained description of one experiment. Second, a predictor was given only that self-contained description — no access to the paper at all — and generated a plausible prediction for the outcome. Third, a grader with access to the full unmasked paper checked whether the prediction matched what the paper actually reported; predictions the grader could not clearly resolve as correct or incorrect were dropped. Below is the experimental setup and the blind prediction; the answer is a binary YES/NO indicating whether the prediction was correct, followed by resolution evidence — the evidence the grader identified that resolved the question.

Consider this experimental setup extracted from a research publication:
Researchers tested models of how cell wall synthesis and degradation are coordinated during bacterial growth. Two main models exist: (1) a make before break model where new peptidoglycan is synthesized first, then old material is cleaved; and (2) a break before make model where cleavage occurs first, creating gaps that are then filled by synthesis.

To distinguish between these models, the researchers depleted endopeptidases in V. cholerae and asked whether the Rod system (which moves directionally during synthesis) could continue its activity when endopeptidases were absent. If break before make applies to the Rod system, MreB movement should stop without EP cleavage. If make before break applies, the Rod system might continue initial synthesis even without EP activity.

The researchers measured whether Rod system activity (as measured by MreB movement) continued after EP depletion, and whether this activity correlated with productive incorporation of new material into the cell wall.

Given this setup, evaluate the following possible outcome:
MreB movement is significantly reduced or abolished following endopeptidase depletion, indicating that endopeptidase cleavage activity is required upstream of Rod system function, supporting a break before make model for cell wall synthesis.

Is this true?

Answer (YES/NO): NO